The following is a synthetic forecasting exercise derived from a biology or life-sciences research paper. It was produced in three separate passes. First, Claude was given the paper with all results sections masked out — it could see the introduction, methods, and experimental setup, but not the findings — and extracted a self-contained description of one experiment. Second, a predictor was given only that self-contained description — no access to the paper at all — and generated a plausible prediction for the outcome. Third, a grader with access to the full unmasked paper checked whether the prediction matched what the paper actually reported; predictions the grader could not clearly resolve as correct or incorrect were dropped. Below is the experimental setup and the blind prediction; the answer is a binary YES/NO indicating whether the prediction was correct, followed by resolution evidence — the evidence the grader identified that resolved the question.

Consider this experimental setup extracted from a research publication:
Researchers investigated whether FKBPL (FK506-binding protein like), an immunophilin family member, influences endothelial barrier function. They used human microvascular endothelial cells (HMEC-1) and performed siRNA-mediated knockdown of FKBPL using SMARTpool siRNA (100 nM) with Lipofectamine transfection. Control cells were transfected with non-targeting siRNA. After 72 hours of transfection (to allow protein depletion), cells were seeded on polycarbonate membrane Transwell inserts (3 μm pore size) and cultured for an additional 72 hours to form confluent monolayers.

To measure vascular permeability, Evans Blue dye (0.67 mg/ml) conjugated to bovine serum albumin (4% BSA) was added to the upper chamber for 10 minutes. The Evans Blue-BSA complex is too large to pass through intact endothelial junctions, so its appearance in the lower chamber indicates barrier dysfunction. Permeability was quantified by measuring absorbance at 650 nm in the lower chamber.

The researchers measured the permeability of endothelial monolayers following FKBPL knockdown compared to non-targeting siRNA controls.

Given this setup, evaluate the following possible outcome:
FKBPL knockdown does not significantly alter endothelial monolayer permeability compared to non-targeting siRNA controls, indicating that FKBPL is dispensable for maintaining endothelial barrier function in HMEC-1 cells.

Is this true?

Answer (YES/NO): NO